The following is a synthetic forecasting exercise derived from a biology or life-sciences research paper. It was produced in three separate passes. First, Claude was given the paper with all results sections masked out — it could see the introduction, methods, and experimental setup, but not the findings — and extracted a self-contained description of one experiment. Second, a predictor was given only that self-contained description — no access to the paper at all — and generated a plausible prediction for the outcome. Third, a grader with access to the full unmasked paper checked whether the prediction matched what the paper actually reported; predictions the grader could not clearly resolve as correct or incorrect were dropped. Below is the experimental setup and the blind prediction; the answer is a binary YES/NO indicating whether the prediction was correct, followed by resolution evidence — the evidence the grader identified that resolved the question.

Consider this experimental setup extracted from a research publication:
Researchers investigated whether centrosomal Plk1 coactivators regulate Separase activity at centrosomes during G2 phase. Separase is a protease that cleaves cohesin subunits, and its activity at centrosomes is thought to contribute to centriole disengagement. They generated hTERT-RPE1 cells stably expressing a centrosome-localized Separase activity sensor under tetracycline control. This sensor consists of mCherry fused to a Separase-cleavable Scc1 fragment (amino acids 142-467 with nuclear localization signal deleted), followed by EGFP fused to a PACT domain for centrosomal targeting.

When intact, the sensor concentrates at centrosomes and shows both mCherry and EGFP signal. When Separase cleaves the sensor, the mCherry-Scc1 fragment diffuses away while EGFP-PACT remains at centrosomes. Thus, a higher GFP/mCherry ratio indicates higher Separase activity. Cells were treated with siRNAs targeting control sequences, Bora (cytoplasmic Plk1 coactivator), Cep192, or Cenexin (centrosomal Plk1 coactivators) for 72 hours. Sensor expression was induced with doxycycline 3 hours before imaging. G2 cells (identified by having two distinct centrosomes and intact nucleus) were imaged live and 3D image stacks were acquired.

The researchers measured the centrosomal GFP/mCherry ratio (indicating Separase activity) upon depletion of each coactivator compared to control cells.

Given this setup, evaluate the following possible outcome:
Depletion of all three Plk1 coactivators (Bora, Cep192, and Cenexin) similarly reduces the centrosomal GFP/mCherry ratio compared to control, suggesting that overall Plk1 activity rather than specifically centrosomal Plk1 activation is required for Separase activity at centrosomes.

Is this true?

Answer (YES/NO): NO